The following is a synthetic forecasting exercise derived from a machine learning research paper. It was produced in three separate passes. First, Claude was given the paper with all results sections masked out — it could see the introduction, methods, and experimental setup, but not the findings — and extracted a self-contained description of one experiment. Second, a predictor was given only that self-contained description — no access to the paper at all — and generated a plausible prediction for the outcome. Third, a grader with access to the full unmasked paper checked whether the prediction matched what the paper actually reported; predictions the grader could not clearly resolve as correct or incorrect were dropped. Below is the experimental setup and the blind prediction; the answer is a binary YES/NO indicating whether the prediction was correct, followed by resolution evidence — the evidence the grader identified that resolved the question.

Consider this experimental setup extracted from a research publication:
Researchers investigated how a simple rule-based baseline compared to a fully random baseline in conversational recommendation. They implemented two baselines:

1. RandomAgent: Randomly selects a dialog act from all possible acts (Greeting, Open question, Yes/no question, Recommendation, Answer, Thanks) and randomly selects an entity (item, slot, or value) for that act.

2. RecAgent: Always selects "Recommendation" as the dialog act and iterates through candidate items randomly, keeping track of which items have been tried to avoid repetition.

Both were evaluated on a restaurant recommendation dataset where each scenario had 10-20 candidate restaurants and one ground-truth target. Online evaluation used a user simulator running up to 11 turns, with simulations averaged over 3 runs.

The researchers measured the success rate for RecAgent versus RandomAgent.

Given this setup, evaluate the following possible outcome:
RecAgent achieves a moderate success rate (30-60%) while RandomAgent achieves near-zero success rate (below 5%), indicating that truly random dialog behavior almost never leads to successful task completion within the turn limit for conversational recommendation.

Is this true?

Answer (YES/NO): NO